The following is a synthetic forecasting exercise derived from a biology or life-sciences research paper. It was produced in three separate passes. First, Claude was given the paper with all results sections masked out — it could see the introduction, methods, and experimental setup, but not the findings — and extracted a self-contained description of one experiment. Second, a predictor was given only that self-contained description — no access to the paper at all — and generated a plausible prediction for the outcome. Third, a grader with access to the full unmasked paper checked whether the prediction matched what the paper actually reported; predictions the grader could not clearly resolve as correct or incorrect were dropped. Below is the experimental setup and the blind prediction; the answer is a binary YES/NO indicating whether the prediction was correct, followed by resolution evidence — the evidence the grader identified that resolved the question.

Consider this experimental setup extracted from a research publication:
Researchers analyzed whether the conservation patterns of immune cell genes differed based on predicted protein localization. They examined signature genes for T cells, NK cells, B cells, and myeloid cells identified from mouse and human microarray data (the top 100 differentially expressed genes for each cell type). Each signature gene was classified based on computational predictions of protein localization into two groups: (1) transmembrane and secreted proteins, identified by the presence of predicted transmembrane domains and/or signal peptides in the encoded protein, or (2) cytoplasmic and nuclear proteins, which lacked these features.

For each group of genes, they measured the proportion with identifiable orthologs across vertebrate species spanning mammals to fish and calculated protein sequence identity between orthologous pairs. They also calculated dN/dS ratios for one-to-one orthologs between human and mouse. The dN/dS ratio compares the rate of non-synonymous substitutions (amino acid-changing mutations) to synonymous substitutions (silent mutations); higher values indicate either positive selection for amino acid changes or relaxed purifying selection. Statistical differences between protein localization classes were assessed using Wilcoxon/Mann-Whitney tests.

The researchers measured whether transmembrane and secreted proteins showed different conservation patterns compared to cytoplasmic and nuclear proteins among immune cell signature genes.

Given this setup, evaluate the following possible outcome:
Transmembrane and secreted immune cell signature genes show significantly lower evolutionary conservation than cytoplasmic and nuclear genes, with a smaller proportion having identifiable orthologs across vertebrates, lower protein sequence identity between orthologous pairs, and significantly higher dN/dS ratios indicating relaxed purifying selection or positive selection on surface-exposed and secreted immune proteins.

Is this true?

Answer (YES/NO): NO